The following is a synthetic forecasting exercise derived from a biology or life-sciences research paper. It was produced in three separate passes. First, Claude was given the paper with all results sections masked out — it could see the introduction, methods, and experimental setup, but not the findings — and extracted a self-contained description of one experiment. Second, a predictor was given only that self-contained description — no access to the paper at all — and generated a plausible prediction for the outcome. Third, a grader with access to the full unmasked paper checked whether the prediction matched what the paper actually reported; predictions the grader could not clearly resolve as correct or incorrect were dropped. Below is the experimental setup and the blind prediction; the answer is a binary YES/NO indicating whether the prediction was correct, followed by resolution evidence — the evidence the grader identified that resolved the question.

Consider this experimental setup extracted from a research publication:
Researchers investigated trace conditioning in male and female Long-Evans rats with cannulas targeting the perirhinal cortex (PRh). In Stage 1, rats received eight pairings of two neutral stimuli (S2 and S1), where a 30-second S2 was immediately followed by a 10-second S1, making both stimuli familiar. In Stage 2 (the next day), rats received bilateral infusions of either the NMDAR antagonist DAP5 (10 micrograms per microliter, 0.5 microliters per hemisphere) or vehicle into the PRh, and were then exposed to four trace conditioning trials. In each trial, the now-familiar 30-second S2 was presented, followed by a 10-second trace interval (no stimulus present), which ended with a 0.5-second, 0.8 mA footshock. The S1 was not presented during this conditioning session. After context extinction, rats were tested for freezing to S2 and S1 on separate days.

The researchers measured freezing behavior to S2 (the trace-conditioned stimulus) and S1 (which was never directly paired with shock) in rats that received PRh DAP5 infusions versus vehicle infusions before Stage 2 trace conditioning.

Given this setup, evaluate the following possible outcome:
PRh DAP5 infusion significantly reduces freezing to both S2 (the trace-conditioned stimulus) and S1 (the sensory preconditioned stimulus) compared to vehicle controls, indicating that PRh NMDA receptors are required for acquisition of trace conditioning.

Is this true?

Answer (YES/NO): NO